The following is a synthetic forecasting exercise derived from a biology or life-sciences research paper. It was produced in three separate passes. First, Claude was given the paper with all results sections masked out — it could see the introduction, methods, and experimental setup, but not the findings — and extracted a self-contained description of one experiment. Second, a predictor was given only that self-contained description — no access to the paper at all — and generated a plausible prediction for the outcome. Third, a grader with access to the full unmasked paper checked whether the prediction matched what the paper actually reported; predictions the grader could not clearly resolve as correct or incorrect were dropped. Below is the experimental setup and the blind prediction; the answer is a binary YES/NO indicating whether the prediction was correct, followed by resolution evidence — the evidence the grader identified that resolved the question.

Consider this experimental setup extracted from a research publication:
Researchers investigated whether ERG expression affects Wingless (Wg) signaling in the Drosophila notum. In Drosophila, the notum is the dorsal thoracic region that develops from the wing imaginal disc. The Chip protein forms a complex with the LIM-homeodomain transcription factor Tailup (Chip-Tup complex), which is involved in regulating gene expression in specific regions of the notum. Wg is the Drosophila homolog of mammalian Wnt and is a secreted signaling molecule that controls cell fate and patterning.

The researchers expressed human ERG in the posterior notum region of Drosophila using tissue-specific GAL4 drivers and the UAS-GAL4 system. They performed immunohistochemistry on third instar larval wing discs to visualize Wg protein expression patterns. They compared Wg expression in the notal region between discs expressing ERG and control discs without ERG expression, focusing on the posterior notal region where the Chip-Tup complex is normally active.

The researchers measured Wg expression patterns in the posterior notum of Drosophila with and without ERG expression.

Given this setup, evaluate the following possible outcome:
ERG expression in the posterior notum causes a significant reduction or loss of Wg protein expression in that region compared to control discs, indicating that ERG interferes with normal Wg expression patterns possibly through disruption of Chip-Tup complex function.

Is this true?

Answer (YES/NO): NO